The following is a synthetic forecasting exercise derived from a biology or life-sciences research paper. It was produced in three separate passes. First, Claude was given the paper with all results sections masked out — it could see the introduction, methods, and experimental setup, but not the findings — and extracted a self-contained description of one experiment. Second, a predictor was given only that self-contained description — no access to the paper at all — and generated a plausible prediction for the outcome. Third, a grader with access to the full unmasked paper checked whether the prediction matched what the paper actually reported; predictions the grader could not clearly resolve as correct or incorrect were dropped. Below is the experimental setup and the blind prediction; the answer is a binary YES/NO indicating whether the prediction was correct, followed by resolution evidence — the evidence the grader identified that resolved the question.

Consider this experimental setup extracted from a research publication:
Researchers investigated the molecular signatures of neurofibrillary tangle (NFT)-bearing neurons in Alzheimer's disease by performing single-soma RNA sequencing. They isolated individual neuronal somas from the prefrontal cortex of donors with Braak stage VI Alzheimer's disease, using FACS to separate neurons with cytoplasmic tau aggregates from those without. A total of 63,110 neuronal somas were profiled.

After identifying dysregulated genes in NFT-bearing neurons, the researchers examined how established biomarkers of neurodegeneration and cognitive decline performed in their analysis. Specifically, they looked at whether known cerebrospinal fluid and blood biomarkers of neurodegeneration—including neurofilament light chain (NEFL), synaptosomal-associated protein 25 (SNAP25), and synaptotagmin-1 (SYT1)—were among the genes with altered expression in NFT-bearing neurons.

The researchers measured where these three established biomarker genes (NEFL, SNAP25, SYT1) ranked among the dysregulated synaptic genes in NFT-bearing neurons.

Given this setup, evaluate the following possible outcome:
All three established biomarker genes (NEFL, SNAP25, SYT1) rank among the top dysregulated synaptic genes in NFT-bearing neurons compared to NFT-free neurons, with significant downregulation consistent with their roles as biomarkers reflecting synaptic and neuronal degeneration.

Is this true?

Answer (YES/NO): NO